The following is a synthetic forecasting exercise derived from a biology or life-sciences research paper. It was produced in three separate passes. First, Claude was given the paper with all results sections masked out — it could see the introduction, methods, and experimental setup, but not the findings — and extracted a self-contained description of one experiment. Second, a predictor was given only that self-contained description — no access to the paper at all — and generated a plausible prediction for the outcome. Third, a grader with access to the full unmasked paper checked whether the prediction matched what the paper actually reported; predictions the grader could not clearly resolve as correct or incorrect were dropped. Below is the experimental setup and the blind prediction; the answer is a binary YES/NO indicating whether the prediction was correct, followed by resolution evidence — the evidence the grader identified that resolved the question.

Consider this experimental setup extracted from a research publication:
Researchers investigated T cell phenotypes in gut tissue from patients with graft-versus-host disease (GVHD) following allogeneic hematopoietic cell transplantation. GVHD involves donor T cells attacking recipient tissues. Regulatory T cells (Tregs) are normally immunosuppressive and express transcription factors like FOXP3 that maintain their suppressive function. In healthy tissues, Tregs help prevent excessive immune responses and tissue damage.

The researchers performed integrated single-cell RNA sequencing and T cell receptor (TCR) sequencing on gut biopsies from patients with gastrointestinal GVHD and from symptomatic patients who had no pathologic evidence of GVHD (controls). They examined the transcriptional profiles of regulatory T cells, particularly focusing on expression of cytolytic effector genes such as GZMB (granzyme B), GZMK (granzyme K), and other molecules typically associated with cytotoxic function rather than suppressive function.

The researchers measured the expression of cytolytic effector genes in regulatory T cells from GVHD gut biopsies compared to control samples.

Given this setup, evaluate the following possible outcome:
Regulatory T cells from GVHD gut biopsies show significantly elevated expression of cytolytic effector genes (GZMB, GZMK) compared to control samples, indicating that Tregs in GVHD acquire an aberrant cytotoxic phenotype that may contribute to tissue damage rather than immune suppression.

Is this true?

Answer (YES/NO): YES